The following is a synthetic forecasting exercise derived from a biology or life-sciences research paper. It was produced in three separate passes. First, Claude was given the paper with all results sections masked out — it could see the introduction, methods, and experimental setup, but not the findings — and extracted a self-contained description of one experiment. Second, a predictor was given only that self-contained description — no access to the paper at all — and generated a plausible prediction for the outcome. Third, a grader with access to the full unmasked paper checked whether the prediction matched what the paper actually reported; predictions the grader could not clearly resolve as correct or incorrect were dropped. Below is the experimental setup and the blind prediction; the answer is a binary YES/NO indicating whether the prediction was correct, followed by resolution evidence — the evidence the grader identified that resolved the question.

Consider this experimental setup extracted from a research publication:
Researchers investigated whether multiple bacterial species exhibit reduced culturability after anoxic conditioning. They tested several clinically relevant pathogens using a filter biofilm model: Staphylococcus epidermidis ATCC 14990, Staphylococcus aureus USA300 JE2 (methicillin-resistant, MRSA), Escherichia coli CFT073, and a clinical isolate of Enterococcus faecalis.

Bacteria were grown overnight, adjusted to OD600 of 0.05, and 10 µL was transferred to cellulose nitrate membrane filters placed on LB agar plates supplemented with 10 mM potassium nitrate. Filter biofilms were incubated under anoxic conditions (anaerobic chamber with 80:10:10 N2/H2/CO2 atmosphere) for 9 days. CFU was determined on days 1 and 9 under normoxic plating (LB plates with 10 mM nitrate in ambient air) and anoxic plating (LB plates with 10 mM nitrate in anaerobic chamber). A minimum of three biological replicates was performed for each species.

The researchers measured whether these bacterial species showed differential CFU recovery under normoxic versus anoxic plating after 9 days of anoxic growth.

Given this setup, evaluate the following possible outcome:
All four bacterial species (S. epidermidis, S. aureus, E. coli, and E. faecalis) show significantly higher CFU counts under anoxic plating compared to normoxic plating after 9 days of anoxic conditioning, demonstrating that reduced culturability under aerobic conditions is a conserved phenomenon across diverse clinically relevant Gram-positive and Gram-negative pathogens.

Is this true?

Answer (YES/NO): NO